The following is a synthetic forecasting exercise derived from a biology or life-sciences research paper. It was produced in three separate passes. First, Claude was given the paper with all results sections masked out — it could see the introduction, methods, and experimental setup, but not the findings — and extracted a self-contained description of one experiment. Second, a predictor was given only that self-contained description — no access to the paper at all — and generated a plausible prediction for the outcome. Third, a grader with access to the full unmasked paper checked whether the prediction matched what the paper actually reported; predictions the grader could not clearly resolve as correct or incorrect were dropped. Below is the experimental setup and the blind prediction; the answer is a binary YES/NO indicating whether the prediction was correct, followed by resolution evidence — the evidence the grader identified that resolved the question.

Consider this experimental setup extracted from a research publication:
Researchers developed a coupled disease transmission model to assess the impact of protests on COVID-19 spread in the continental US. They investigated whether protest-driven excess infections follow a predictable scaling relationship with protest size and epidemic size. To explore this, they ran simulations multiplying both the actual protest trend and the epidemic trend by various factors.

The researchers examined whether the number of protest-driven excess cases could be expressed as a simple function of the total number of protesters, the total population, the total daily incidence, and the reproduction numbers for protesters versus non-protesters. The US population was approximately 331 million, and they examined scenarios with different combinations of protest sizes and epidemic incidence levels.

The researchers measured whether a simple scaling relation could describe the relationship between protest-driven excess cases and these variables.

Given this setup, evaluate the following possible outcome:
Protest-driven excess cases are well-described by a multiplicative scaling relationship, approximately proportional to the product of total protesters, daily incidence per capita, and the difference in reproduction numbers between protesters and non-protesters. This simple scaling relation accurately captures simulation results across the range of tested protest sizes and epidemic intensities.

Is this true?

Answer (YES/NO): YES